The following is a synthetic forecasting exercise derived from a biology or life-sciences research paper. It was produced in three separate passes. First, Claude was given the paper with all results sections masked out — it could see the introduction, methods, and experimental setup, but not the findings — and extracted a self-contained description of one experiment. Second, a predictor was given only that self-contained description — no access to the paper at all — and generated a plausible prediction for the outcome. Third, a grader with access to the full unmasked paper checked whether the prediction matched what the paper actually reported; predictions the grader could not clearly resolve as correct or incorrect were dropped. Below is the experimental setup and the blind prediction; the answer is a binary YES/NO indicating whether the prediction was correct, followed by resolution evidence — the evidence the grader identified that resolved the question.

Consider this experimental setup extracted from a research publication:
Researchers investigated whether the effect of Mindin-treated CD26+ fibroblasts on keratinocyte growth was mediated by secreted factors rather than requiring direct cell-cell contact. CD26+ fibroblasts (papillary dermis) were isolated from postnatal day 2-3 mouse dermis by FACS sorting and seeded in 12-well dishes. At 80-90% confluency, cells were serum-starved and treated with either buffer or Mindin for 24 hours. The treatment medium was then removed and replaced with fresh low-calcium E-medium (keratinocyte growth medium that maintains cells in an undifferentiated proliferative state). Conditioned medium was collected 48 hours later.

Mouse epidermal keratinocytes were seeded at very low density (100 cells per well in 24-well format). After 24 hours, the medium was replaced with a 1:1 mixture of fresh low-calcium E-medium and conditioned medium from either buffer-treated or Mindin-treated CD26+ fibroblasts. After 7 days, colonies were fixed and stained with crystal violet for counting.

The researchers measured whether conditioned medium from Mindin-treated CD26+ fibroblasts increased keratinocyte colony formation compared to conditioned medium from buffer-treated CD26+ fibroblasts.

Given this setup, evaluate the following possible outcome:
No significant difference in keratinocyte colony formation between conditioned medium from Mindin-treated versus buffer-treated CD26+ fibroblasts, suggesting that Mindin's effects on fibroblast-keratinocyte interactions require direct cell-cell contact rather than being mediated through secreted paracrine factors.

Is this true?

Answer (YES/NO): NO